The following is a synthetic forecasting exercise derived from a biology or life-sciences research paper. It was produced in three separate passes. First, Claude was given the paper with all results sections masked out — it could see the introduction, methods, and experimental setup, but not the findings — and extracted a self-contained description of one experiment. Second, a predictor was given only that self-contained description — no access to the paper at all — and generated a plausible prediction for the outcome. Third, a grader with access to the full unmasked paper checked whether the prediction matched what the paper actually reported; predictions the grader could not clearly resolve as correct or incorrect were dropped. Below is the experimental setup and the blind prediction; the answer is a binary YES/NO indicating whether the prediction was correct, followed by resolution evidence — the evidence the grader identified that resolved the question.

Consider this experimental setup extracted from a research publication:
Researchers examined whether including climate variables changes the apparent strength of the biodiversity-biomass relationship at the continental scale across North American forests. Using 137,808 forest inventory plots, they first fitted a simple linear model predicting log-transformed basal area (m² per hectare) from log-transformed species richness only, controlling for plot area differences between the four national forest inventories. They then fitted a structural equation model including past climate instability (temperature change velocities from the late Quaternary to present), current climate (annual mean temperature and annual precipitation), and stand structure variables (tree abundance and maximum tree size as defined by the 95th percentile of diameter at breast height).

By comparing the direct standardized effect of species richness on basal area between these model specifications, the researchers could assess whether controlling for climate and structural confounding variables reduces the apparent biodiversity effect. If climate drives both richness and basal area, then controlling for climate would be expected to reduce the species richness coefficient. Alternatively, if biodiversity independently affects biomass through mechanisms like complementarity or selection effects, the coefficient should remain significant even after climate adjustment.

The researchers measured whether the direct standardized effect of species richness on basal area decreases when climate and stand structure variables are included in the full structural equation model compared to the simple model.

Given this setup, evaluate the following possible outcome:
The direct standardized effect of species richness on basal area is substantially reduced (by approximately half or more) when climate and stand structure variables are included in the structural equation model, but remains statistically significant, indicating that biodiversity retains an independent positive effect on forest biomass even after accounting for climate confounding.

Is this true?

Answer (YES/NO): YES